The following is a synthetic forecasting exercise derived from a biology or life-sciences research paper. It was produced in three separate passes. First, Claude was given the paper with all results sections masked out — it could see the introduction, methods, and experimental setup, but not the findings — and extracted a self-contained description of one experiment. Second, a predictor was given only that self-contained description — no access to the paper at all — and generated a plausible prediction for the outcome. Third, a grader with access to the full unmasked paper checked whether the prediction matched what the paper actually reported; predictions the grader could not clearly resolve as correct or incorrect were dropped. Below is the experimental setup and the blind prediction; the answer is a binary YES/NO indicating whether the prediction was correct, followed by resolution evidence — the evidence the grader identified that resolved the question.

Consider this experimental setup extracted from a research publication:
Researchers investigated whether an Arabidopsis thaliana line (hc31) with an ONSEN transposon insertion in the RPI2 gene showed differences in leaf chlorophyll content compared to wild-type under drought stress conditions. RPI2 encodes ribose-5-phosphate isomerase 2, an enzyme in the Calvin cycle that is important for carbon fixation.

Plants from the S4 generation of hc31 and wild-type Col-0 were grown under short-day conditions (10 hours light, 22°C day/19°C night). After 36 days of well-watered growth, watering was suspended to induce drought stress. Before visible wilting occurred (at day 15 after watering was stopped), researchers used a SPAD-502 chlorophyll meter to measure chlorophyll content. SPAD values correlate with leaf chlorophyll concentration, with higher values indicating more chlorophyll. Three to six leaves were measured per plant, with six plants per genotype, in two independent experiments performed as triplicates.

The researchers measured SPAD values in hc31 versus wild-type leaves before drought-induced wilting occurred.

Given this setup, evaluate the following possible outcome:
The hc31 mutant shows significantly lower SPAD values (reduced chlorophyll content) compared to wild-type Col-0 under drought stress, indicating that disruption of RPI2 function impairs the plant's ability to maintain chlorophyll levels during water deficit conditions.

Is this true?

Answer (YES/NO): YES